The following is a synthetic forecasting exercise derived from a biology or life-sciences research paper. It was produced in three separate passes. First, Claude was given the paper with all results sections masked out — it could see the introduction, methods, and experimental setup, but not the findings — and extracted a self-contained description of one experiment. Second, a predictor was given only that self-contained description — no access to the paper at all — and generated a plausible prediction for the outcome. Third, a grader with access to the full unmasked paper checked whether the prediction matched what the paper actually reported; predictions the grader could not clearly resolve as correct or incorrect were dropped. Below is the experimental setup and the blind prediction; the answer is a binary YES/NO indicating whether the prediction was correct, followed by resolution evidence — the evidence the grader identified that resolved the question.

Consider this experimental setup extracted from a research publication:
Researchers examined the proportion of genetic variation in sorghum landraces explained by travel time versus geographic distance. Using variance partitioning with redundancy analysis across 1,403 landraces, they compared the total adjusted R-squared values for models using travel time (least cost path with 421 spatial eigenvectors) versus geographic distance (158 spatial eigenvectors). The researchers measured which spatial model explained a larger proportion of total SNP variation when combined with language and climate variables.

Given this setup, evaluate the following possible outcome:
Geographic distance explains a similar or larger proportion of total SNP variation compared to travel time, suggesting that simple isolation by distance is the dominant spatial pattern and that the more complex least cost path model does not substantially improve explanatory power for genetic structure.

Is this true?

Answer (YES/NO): YES